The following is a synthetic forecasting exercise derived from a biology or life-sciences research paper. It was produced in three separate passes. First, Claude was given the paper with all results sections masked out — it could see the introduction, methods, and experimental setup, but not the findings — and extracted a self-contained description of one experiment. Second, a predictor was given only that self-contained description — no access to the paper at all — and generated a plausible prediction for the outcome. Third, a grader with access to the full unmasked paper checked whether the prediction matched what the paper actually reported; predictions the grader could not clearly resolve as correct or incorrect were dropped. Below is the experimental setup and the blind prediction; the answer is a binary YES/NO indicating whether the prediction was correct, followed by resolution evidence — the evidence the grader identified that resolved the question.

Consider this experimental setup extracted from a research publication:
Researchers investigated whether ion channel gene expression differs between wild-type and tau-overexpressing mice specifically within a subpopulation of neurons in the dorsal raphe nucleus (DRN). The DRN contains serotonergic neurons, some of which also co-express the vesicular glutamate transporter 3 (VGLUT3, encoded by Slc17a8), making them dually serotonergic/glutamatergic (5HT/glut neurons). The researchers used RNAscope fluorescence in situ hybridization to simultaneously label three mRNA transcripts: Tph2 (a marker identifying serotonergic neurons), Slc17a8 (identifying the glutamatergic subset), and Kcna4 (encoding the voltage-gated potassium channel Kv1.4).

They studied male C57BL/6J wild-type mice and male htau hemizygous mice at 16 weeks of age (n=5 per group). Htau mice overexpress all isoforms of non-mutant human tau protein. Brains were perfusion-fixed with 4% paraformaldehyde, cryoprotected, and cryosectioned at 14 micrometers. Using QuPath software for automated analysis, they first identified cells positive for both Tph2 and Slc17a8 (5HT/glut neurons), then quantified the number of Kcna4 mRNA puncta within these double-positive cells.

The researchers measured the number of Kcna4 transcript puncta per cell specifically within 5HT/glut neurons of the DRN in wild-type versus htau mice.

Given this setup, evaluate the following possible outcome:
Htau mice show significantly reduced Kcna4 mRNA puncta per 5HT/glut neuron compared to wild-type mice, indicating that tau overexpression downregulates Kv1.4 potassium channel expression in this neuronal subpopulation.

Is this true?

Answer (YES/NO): YES